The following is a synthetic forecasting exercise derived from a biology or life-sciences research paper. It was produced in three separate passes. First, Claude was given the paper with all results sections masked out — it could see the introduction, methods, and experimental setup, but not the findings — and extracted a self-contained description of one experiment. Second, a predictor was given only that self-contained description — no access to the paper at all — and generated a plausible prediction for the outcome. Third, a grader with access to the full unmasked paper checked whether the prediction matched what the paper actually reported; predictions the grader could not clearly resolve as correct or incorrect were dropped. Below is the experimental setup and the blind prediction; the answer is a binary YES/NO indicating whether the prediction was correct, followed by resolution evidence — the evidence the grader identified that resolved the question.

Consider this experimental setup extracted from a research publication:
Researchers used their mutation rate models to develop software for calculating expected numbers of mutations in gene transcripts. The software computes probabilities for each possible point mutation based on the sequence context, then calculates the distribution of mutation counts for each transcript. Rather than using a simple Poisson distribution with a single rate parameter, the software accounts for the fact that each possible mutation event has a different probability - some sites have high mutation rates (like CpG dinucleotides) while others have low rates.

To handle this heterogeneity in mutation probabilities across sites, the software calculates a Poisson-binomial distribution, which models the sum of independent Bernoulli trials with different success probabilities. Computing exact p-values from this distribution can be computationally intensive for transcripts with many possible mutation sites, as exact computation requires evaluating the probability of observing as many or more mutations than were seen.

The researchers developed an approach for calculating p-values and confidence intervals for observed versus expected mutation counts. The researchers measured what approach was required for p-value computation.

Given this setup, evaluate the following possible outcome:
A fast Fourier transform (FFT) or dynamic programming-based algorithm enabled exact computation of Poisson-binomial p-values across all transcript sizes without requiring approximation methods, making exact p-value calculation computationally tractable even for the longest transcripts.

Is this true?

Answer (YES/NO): NO